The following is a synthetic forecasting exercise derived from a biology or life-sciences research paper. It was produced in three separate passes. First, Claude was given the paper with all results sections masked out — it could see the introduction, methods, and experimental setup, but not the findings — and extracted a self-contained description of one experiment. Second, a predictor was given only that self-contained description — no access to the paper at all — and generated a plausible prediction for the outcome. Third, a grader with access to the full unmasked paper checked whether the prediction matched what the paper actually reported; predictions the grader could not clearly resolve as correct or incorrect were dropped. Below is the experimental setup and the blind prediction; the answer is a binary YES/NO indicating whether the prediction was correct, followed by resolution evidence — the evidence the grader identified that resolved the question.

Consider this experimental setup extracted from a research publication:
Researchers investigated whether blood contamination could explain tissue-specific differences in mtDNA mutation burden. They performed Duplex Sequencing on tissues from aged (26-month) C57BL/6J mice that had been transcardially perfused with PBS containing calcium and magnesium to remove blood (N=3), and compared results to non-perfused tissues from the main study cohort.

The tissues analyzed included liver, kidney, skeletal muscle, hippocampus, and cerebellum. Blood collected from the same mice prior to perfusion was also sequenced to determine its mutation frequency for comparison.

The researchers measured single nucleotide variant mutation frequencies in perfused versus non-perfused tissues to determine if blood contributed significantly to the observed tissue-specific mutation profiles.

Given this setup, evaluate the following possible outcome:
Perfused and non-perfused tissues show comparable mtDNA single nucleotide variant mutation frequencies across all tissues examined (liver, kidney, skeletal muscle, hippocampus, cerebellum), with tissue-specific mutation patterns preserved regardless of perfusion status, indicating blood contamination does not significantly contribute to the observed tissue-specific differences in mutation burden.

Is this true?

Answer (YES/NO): YES